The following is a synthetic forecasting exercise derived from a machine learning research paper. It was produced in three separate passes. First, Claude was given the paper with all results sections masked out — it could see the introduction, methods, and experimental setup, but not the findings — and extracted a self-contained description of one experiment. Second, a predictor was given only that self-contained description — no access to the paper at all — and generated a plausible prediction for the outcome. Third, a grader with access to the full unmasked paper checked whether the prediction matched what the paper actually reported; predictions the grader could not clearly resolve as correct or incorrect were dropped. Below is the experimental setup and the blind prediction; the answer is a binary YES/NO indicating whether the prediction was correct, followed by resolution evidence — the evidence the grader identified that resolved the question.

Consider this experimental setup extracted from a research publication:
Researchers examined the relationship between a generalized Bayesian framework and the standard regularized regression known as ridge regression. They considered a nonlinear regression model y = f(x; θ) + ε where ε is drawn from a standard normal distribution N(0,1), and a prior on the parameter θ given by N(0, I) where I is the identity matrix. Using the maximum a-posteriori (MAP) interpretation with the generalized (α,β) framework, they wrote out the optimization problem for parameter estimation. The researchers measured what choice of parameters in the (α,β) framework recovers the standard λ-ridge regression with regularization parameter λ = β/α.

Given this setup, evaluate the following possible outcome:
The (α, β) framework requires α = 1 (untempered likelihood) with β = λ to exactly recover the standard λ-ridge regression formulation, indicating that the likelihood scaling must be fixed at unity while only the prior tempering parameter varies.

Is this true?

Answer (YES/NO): NO